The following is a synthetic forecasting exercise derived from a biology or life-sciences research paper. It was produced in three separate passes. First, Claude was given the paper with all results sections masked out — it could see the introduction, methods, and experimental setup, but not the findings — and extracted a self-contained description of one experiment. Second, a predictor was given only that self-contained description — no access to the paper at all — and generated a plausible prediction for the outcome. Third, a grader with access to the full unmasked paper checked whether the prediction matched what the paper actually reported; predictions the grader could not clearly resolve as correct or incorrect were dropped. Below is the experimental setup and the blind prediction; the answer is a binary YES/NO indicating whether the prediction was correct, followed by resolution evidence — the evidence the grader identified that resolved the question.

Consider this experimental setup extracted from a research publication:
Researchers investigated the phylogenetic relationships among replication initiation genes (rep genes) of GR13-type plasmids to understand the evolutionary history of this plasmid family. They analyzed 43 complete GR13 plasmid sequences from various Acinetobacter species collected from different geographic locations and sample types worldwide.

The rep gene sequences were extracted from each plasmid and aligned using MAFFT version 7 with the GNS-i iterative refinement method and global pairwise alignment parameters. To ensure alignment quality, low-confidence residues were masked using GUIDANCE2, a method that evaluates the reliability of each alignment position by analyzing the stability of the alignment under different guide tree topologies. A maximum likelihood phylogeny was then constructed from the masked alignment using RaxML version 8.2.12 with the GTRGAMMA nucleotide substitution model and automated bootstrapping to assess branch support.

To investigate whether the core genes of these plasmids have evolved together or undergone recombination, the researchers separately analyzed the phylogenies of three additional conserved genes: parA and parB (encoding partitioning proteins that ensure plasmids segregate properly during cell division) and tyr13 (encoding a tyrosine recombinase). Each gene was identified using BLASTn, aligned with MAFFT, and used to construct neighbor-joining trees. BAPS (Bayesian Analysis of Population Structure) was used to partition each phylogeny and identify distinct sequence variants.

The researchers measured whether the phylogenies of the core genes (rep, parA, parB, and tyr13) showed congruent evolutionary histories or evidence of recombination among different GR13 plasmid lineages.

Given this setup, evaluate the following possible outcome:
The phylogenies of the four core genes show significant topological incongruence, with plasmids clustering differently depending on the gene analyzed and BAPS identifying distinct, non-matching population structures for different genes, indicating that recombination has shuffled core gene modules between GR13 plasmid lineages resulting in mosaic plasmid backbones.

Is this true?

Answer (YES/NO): NO